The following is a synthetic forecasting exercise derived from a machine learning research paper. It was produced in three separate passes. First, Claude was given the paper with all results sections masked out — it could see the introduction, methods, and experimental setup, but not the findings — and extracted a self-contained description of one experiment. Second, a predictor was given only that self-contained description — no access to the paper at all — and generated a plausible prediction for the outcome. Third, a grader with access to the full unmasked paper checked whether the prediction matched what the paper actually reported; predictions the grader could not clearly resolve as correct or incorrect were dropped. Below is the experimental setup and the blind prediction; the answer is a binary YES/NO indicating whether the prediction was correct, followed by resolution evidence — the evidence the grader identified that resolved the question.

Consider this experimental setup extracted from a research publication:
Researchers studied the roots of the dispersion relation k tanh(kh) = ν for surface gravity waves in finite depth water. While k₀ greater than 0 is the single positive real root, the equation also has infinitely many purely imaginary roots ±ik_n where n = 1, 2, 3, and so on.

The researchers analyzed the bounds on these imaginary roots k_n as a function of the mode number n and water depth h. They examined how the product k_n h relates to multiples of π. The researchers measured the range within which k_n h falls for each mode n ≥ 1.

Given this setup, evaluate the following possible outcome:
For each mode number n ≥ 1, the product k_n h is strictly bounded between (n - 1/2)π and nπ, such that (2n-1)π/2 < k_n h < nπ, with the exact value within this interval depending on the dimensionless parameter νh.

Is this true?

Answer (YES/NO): NO